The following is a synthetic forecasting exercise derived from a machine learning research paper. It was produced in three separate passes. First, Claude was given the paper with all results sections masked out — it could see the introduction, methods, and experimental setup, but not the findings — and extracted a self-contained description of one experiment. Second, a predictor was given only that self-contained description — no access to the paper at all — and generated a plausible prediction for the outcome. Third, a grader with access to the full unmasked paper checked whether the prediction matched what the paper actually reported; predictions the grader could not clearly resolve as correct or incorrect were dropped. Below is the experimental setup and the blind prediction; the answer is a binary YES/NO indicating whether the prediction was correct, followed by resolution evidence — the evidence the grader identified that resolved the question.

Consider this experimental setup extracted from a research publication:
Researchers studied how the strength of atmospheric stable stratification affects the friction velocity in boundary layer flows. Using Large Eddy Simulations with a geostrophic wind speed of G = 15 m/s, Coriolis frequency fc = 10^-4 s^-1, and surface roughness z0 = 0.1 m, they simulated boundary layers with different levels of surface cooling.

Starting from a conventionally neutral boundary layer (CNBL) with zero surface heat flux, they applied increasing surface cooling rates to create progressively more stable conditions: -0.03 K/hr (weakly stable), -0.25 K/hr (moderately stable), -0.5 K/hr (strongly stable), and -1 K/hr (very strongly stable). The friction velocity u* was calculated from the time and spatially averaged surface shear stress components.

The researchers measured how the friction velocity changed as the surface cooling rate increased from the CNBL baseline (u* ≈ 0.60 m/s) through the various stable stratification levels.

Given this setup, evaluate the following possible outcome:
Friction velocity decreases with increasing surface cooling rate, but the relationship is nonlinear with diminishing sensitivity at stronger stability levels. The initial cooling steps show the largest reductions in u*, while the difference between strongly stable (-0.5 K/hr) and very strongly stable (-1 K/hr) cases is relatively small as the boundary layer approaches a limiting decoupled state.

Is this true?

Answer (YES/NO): NO